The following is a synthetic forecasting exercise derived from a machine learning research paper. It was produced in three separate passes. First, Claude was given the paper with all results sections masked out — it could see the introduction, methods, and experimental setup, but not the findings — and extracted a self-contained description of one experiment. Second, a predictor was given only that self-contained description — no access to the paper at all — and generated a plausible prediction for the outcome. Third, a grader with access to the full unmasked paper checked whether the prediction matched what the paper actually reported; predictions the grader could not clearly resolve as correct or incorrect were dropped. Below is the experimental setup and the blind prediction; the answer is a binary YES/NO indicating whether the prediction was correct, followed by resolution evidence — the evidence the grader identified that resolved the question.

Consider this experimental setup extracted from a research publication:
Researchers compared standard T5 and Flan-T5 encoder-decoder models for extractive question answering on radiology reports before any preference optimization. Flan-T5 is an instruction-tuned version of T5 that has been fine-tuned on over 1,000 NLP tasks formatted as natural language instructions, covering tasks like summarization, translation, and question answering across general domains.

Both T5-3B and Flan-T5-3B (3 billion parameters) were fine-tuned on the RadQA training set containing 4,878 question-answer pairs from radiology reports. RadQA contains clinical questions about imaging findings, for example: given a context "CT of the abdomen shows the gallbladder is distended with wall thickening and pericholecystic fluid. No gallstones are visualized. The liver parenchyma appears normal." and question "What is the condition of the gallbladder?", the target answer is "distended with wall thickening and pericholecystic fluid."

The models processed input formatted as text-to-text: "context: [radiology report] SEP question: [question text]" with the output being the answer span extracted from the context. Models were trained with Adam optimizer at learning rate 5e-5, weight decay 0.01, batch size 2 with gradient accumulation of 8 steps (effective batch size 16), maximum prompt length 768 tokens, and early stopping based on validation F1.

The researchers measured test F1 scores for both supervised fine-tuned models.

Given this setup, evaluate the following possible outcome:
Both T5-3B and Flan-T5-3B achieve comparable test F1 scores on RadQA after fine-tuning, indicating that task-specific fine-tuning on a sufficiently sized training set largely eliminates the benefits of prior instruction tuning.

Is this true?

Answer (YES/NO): NO